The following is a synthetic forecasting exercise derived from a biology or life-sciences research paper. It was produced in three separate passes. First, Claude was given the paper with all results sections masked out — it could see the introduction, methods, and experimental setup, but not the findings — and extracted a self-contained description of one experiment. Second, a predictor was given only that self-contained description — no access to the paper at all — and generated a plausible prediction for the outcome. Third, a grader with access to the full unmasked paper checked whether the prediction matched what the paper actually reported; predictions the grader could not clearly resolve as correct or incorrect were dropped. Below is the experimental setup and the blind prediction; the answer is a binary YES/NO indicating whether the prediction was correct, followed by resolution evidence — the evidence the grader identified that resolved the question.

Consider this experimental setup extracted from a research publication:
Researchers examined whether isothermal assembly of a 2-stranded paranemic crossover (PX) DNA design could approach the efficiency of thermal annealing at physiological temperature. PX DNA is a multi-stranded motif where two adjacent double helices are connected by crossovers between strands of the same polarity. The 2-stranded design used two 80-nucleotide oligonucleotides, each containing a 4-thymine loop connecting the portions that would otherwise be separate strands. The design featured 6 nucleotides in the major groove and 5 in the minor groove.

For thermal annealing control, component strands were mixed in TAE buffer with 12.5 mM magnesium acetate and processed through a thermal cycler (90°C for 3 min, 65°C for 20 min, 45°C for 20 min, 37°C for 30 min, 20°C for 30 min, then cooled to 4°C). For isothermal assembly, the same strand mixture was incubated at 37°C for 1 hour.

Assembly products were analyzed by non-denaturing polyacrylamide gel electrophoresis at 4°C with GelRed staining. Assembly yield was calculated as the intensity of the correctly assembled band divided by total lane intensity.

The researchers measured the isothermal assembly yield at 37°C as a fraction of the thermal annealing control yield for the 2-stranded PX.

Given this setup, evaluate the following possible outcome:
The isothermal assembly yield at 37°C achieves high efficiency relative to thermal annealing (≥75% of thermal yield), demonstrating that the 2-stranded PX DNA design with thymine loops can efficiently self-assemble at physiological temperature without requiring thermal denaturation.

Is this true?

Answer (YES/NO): YES